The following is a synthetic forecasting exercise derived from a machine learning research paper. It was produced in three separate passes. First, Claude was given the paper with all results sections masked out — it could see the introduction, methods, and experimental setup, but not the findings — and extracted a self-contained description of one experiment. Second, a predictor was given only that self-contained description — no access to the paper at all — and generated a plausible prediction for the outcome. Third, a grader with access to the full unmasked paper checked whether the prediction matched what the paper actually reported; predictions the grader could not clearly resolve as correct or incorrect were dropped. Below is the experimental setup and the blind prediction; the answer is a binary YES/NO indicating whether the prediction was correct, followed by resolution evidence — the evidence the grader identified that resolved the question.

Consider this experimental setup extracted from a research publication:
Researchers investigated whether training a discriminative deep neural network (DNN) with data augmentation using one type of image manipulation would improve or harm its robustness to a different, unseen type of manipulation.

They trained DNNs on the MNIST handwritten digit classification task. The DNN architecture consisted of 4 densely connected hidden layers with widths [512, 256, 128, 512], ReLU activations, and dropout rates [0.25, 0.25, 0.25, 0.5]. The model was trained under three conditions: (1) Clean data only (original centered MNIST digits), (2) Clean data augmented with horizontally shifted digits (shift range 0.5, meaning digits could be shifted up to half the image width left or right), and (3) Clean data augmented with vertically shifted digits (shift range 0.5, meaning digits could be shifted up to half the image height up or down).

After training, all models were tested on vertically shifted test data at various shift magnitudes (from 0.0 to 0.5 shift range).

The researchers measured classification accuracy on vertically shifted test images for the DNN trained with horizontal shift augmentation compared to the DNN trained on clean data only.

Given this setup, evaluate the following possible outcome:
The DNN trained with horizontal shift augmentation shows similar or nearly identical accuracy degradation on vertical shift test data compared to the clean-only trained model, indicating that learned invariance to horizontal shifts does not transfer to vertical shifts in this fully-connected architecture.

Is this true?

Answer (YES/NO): NO